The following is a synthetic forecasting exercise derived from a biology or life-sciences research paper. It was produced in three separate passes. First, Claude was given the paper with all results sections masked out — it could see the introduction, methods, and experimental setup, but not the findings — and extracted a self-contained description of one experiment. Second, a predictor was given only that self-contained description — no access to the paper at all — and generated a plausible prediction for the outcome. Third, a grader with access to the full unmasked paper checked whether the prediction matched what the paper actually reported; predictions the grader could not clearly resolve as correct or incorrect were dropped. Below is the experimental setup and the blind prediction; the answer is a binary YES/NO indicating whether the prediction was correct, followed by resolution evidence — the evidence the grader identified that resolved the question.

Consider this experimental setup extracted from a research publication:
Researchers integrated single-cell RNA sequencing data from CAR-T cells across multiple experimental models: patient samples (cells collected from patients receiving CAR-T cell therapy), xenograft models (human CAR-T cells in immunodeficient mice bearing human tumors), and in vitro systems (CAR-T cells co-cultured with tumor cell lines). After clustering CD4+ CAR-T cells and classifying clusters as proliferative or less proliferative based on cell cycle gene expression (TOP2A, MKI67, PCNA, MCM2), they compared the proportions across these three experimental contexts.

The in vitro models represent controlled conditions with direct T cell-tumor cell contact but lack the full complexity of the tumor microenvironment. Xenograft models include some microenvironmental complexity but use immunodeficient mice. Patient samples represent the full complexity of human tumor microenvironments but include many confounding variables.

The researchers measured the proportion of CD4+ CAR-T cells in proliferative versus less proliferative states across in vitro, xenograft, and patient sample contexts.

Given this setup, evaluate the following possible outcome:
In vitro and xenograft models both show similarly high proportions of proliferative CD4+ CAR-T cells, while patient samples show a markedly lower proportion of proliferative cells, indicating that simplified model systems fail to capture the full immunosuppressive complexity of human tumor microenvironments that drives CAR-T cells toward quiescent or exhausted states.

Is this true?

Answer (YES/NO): NO